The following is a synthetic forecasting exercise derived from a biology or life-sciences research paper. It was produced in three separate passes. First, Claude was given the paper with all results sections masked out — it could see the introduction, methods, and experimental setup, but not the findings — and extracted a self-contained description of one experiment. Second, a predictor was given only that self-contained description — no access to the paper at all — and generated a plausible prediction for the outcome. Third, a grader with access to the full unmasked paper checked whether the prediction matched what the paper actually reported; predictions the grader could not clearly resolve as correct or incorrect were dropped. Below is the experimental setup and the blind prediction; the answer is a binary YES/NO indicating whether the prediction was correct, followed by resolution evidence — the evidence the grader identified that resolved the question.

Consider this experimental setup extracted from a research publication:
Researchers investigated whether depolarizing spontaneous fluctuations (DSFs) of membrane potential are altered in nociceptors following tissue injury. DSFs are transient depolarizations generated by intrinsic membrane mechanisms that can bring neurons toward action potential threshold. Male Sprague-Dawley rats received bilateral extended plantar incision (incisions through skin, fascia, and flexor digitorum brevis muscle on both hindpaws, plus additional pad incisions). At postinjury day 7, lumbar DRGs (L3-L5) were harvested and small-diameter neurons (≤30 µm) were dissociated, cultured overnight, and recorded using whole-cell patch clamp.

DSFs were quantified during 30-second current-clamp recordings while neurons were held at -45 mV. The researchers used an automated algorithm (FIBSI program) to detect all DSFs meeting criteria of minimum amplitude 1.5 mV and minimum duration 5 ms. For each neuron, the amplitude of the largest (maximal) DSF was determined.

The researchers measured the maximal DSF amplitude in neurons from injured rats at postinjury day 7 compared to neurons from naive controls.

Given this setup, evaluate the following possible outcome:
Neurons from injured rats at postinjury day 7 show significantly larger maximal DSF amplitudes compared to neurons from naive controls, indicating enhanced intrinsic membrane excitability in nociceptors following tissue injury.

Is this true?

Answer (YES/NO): NO